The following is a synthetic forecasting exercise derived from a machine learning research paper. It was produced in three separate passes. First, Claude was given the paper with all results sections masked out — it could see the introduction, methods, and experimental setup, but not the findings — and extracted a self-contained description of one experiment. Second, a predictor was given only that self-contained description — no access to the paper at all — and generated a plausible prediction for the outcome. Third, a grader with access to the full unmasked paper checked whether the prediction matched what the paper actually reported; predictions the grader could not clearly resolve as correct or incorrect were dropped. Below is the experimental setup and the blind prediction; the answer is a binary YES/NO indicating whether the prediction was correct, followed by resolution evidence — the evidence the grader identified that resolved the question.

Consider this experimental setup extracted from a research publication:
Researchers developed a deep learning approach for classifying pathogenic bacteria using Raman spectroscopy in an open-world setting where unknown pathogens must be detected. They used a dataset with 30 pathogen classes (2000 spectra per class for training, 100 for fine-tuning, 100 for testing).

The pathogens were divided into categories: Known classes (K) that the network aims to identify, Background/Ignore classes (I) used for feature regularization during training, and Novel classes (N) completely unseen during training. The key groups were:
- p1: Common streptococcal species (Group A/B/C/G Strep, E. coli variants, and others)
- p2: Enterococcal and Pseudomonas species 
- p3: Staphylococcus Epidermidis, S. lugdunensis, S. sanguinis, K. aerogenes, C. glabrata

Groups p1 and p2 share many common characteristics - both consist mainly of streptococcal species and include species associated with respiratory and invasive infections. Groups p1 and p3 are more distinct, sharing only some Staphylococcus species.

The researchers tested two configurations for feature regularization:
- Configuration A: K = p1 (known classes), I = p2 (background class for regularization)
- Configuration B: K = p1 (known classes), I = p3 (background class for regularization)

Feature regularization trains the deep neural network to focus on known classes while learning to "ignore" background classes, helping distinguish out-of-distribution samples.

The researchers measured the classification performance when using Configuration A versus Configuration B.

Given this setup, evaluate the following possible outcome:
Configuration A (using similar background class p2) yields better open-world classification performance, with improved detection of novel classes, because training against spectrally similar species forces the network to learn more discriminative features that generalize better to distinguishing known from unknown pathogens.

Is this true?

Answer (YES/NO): NO